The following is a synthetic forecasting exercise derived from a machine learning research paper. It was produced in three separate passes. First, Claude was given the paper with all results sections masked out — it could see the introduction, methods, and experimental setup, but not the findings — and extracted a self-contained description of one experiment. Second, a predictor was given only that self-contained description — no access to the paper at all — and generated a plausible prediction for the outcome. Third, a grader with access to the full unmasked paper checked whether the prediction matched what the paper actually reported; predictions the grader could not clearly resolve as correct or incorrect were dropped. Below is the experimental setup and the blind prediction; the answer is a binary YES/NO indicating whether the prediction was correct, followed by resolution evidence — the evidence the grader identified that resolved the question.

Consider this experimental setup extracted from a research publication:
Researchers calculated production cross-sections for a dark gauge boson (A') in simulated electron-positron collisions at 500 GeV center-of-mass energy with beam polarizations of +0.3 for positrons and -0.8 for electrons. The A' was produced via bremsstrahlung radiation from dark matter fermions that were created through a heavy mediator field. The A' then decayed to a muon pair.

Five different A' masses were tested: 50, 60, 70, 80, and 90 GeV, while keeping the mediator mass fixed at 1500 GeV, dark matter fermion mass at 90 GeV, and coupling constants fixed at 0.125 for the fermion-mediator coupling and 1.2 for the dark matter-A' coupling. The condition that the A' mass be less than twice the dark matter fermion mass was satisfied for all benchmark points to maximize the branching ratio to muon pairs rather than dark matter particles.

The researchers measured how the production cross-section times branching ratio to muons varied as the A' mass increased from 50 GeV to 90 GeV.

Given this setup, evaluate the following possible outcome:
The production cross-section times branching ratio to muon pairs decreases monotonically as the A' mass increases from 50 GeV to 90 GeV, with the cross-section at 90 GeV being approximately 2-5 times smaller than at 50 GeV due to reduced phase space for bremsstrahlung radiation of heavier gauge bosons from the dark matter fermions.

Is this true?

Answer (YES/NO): YES